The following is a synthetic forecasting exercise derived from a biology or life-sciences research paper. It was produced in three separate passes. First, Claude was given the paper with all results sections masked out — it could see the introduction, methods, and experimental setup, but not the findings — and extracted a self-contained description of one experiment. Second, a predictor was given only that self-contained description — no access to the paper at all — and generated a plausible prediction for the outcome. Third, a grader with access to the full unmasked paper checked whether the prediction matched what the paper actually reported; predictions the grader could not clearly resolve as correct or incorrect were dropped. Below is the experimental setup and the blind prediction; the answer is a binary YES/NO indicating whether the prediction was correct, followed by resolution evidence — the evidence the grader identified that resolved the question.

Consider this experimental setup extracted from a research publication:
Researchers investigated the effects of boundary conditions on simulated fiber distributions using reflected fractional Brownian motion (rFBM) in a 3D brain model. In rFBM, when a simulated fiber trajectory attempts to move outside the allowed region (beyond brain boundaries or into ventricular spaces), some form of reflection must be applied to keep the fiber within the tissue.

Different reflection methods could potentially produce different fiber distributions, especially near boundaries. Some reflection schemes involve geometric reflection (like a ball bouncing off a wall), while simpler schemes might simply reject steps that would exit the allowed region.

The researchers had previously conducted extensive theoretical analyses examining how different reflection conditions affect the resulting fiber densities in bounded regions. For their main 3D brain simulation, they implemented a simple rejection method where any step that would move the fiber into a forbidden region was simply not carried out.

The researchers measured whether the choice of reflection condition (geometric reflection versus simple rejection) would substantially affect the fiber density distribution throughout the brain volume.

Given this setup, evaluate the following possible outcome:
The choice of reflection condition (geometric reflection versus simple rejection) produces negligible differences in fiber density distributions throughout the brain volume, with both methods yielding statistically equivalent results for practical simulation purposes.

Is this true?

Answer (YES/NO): YES